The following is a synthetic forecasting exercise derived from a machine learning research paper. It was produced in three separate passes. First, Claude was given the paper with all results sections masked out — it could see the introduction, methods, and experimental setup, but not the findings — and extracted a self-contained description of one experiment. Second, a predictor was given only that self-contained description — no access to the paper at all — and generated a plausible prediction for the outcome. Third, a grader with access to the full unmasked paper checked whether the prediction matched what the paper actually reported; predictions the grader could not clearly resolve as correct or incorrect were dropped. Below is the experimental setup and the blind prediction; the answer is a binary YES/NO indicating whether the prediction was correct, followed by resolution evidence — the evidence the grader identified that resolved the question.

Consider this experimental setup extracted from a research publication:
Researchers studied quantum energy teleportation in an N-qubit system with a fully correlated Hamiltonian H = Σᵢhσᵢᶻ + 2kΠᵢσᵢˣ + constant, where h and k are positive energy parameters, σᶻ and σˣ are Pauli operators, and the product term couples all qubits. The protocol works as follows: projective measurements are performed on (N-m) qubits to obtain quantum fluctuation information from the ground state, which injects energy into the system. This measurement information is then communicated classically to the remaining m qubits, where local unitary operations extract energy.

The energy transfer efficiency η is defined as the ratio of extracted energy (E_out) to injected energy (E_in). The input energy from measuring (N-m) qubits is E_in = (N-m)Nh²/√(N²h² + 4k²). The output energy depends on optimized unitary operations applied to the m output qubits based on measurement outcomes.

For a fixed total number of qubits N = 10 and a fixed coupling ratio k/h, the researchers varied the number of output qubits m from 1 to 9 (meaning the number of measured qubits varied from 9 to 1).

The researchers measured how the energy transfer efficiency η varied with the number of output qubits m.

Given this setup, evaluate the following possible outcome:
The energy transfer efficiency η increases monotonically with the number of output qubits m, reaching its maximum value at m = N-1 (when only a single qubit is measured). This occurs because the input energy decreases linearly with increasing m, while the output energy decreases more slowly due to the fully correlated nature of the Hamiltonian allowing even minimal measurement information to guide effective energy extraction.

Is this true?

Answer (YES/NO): NO